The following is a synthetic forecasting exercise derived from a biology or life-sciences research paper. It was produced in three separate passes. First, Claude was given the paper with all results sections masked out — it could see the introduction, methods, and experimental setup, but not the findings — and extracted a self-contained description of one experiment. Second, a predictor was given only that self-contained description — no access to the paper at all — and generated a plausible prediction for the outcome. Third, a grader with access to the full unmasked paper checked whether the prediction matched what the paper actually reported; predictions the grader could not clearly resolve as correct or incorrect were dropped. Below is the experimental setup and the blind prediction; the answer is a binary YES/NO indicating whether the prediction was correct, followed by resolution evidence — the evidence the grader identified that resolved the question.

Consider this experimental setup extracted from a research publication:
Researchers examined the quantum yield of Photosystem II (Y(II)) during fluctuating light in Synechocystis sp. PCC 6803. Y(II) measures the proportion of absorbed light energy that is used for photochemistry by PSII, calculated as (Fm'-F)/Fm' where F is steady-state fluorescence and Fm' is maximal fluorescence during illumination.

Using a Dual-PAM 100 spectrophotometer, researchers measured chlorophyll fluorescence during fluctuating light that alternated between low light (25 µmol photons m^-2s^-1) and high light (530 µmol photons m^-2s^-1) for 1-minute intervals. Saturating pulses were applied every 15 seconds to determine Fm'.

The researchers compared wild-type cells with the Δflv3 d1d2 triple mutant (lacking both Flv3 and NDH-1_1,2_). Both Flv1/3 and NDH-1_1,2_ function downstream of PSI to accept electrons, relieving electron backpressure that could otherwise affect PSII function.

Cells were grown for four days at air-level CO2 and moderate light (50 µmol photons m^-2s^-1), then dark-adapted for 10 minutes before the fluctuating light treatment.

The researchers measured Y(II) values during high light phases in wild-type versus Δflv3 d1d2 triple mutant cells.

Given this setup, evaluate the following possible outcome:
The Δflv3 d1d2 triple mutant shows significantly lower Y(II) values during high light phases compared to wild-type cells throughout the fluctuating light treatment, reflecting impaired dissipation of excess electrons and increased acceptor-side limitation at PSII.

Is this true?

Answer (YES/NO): NO